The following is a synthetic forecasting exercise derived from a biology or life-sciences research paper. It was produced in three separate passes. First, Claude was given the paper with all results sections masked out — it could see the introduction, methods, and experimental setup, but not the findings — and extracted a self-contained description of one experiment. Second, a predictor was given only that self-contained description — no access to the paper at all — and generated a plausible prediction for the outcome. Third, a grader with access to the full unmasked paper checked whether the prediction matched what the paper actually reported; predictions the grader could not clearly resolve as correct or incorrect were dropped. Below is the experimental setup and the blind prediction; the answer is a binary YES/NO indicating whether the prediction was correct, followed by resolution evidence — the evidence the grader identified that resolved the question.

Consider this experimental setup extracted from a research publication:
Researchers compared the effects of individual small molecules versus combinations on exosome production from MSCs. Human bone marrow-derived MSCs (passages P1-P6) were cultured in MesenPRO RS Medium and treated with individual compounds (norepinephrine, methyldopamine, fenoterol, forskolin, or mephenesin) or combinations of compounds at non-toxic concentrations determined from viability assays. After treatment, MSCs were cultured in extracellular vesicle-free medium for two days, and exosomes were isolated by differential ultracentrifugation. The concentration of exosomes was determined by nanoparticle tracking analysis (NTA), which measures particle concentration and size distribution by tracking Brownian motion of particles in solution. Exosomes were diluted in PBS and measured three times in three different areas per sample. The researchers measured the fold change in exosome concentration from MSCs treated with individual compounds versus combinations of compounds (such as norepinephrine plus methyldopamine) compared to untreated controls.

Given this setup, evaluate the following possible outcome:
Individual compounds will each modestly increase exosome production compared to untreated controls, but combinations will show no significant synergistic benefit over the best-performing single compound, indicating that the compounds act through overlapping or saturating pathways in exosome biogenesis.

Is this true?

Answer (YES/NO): NO